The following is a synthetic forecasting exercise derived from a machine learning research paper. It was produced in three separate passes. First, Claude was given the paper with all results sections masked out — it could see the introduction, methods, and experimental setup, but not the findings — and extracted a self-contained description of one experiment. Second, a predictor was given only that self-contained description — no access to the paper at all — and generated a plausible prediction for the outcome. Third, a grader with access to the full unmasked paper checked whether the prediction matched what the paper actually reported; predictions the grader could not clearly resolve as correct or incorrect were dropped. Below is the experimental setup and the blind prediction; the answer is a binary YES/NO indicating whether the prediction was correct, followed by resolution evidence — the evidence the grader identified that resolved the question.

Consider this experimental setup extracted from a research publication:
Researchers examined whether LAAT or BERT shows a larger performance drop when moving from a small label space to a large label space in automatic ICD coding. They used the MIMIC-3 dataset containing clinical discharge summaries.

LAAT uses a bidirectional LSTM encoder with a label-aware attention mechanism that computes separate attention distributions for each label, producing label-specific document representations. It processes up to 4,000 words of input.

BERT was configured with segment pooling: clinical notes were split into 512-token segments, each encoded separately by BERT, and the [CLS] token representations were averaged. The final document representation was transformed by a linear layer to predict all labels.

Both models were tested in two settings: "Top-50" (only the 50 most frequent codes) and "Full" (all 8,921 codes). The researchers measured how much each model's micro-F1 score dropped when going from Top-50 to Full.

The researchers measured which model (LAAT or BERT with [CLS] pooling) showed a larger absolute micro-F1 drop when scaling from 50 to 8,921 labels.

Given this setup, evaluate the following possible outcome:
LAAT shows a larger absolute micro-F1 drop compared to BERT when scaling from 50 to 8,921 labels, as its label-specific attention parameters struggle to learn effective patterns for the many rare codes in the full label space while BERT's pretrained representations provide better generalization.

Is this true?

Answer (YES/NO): NO